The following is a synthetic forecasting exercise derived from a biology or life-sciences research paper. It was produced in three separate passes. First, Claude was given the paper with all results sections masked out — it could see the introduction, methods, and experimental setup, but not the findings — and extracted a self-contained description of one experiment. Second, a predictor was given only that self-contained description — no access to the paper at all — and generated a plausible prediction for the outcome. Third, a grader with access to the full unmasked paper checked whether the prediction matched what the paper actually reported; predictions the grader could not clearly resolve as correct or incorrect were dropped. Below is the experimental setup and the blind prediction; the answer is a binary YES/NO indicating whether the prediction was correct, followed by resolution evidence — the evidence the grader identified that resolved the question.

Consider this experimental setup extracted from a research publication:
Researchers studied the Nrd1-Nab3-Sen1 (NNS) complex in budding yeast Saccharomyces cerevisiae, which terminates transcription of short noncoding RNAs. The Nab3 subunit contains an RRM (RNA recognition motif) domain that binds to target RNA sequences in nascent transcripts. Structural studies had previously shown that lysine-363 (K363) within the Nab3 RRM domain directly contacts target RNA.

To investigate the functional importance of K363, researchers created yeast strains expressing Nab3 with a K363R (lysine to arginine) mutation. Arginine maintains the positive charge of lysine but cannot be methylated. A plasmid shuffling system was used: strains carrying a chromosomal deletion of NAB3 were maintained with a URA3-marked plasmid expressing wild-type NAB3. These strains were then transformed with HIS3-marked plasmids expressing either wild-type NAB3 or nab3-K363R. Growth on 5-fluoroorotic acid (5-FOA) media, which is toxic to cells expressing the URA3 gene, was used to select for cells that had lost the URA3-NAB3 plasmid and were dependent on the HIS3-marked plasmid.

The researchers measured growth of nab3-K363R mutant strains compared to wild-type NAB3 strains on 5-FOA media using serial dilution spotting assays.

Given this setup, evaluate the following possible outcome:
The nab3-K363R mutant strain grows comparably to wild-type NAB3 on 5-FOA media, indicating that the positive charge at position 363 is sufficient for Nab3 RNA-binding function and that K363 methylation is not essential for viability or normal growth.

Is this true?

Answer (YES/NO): NO